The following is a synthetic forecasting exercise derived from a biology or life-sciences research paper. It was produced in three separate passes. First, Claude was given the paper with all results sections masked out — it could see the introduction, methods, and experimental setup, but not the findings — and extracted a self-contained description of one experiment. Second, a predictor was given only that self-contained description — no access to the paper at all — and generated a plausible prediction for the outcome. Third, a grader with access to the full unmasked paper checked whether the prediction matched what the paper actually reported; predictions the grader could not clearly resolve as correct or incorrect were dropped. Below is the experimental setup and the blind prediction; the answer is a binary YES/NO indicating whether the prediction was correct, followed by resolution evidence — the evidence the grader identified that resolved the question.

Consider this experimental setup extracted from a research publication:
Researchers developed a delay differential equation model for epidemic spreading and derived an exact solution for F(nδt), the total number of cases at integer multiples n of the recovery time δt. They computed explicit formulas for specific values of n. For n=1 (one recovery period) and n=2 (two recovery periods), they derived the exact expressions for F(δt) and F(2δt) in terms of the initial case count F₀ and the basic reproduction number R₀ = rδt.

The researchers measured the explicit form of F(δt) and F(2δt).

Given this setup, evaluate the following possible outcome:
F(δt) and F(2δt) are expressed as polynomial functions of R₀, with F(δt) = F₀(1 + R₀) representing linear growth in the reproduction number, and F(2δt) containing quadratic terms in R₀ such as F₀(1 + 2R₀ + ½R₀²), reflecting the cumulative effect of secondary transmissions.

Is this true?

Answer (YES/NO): NO